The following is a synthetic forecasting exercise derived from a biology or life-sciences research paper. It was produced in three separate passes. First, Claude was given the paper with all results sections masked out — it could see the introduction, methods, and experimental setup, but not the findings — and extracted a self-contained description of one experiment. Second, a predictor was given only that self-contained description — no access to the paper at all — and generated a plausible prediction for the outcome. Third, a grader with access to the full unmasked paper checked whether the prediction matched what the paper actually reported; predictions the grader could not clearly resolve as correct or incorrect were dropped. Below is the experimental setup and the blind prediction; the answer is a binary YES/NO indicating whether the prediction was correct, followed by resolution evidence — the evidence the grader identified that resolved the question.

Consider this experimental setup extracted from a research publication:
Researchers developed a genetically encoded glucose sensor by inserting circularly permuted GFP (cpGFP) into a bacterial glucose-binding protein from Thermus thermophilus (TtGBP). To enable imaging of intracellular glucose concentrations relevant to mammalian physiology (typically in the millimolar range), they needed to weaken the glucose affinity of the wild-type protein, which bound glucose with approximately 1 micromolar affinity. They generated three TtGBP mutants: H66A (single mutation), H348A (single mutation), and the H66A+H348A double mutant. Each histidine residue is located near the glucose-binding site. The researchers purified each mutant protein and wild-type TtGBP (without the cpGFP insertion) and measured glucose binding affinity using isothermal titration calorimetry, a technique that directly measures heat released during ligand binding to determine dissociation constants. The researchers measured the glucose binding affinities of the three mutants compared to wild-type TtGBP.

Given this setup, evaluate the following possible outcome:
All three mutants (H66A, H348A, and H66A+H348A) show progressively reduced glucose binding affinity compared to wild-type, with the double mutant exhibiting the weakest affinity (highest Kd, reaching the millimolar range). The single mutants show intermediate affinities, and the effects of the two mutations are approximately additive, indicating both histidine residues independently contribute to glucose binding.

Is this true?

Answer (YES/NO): NO